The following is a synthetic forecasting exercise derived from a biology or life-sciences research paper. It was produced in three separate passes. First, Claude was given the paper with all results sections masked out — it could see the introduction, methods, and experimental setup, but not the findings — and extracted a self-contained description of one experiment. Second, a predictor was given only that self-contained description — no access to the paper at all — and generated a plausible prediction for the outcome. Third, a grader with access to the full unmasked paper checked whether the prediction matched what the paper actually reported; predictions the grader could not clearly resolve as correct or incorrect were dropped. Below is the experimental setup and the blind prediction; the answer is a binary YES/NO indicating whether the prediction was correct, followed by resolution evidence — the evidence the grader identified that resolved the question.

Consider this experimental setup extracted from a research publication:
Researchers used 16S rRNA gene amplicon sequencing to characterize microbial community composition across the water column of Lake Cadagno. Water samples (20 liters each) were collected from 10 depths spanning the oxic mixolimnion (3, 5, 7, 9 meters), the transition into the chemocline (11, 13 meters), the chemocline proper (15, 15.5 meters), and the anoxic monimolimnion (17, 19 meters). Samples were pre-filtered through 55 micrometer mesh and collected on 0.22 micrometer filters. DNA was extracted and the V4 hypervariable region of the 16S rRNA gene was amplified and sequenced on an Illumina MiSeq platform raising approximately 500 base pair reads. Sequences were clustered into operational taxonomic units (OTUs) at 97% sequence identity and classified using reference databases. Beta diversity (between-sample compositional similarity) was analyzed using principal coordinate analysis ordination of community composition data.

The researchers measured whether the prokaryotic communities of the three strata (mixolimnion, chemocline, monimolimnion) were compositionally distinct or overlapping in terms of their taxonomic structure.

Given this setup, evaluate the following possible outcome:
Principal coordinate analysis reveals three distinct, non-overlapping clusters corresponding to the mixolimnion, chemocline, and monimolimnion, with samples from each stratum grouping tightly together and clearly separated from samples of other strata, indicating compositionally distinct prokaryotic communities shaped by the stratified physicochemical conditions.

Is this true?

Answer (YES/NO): NO